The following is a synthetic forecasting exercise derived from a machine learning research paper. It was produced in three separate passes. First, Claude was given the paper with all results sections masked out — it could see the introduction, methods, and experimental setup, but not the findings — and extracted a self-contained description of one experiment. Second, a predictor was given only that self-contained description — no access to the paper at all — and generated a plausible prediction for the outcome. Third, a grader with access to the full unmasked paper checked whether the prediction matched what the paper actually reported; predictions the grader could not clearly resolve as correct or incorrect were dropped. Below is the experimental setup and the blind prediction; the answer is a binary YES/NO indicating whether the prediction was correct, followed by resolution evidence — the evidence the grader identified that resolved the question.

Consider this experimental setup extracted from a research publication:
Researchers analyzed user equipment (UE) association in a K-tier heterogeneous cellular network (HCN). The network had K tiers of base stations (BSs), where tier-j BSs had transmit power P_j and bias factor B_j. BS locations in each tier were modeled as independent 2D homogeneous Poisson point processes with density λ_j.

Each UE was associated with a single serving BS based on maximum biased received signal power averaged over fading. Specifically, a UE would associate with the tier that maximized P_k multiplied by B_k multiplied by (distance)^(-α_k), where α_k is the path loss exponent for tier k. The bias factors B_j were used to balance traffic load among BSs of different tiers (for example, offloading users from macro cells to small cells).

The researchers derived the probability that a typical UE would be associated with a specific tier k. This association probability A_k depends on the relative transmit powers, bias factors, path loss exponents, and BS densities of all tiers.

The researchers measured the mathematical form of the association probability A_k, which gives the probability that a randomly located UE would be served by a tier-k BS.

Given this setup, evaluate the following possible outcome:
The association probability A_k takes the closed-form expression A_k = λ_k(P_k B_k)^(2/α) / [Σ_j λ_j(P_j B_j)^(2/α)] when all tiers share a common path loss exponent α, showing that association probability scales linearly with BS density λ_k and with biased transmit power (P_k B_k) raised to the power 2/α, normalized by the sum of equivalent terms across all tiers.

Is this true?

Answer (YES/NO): NO